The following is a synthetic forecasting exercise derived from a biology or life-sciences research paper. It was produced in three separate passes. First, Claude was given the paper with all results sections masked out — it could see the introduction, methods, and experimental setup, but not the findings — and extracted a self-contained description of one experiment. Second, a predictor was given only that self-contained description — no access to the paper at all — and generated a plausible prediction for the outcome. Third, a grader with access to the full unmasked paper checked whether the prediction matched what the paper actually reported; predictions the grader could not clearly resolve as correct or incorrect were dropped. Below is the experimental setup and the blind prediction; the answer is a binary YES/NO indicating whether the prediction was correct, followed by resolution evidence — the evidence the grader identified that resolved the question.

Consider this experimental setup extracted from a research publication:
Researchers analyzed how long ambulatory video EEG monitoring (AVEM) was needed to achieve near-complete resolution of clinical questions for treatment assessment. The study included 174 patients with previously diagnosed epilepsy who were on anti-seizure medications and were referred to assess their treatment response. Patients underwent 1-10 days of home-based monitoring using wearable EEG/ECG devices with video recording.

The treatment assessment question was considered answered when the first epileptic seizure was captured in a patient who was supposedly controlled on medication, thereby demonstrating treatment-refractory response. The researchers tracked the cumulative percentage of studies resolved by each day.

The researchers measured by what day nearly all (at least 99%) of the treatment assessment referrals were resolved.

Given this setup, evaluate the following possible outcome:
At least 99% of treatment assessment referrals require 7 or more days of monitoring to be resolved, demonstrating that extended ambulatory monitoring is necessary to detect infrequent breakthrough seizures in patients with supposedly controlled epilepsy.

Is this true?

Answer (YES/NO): NO